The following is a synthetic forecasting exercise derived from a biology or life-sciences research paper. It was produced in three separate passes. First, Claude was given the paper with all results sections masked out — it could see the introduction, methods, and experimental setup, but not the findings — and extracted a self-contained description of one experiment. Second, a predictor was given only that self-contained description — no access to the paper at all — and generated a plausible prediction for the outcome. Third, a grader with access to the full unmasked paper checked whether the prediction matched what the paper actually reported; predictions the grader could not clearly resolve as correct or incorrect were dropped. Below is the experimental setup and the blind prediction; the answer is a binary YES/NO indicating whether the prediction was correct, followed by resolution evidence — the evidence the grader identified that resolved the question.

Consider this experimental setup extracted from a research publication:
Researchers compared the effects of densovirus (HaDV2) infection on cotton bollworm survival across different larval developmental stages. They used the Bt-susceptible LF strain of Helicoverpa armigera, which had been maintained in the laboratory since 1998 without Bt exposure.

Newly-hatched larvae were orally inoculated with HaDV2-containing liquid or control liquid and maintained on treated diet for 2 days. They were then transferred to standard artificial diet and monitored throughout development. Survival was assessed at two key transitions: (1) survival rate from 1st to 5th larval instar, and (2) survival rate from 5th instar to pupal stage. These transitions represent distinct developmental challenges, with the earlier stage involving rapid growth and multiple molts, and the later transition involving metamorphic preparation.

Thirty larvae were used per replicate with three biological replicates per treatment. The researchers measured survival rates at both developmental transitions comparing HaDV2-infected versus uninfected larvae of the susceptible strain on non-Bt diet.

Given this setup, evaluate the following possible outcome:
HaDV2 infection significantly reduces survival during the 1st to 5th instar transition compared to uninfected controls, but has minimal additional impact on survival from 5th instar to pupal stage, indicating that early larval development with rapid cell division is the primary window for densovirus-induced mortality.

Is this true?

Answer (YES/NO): NO